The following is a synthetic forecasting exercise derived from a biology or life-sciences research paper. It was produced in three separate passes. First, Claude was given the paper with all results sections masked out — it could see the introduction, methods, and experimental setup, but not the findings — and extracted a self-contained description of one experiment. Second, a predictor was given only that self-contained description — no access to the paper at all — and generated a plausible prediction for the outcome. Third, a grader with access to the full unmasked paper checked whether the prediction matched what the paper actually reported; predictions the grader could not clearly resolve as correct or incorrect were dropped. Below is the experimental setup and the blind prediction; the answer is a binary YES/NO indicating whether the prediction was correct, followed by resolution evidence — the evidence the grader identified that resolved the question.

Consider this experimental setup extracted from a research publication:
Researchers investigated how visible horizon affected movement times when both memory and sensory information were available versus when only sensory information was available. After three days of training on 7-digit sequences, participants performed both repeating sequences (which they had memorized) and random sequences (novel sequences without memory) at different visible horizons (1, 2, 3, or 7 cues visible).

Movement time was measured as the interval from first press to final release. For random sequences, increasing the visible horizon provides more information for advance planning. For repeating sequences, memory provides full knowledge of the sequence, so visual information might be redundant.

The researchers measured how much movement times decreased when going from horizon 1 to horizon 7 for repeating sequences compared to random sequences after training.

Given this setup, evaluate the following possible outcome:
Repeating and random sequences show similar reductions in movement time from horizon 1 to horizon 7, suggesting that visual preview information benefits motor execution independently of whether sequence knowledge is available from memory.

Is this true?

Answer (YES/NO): NO